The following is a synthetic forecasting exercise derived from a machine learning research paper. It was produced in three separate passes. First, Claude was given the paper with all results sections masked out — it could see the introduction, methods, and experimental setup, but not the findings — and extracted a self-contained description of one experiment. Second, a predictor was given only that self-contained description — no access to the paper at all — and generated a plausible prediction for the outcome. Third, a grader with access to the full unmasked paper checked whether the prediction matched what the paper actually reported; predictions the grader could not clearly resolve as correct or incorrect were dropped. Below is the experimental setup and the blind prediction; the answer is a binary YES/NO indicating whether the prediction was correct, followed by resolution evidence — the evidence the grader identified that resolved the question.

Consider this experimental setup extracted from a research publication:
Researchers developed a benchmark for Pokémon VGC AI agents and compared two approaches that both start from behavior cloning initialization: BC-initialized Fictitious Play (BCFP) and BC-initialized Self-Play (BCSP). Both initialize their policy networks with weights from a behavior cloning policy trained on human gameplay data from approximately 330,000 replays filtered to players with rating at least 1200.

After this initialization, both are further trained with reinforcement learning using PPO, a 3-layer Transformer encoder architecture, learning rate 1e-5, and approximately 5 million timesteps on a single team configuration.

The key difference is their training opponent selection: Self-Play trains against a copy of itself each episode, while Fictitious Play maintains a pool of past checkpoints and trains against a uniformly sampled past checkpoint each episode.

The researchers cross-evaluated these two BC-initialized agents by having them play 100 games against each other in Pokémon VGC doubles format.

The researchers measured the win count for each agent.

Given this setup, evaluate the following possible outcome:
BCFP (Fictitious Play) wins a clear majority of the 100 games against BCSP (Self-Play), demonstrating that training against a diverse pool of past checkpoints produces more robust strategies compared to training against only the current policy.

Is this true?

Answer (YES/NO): YES